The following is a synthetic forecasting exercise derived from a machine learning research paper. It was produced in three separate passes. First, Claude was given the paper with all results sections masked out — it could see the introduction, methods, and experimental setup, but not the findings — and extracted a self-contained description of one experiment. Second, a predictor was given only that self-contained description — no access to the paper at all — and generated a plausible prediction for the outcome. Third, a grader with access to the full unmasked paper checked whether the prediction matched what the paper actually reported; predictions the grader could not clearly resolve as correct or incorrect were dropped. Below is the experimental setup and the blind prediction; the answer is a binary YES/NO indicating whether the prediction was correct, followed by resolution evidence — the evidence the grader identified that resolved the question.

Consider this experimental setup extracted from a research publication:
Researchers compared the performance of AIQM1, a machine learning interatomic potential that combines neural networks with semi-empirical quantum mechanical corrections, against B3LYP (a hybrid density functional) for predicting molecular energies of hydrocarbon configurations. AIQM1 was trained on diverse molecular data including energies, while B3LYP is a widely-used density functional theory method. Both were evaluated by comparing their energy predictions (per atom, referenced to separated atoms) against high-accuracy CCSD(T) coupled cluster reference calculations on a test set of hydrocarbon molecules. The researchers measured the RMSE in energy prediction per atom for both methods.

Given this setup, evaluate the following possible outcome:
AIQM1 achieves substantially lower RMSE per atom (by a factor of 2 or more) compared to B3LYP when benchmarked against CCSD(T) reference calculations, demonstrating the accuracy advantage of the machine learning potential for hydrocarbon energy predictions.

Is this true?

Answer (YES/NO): YES